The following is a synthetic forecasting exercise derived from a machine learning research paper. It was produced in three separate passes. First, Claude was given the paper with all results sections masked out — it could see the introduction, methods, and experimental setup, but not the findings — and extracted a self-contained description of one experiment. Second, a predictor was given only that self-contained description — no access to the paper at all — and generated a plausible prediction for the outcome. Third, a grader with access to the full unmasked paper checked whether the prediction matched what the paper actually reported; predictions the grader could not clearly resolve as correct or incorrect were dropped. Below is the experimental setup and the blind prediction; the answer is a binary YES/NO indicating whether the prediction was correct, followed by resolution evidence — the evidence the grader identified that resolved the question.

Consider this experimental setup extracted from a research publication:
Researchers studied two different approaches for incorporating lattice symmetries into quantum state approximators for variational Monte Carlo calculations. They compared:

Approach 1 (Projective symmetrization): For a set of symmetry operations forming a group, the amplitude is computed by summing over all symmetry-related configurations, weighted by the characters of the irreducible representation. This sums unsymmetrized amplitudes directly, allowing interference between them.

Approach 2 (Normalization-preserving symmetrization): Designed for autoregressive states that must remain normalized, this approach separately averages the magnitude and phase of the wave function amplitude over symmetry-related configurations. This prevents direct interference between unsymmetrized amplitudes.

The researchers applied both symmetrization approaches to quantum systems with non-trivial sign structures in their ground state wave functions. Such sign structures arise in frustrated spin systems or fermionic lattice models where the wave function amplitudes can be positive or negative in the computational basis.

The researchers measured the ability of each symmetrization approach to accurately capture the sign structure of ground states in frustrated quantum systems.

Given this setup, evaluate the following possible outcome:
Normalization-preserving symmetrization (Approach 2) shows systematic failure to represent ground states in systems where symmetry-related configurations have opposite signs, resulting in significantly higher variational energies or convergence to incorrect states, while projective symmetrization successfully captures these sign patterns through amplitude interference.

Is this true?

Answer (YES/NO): NO